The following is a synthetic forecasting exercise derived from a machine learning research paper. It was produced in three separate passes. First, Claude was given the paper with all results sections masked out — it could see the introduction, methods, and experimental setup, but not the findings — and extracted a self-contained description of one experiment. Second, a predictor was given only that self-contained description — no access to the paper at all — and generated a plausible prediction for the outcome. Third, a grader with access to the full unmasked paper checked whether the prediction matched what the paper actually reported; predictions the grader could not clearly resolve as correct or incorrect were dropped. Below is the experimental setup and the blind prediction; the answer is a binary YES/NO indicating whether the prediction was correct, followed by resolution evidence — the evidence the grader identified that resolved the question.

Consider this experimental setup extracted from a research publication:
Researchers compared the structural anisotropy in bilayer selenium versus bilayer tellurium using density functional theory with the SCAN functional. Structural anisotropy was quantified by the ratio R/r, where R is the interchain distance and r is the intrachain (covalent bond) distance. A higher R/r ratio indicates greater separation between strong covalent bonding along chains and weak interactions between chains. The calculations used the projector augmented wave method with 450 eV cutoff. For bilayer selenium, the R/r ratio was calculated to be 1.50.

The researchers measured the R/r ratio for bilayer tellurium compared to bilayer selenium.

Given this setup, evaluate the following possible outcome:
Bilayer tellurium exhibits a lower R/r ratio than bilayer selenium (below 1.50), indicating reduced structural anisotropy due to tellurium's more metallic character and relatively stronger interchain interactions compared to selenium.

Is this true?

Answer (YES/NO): YES